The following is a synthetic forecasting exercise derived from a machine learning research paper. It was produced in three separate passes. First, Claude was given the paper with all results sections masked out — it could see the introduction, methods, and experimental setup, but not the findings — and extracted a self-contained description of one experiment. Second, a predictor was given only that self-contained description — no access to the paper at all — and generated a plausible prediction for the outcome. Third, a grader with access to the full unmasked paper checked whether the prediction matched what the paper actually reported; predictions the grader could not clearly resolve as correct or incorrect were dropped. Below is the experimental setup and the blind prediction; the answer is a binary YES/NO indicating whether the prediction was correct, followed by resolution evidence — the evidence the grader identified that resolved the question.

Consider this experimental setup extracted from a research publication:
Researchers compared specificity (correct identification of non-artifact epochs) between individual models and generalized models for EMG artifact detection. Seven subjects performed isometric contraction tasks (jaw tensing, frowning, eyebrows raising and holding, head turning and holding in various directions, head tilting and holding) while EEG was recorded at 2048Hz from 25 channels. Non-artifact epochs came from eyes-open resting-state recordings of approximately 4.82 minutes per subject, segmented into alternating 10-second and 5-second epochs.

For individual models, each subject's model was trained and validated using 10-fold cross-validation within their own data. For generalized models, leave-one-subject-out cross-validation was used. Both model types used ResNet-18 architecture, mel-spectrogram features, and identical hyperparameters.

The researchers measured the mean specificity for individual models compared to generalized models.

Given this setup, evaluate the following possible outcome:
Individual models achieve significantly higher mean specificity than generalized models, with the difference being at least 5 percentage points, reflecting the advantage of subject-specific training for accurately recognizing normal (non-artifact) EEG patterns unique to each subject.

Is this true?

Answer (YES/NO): YES